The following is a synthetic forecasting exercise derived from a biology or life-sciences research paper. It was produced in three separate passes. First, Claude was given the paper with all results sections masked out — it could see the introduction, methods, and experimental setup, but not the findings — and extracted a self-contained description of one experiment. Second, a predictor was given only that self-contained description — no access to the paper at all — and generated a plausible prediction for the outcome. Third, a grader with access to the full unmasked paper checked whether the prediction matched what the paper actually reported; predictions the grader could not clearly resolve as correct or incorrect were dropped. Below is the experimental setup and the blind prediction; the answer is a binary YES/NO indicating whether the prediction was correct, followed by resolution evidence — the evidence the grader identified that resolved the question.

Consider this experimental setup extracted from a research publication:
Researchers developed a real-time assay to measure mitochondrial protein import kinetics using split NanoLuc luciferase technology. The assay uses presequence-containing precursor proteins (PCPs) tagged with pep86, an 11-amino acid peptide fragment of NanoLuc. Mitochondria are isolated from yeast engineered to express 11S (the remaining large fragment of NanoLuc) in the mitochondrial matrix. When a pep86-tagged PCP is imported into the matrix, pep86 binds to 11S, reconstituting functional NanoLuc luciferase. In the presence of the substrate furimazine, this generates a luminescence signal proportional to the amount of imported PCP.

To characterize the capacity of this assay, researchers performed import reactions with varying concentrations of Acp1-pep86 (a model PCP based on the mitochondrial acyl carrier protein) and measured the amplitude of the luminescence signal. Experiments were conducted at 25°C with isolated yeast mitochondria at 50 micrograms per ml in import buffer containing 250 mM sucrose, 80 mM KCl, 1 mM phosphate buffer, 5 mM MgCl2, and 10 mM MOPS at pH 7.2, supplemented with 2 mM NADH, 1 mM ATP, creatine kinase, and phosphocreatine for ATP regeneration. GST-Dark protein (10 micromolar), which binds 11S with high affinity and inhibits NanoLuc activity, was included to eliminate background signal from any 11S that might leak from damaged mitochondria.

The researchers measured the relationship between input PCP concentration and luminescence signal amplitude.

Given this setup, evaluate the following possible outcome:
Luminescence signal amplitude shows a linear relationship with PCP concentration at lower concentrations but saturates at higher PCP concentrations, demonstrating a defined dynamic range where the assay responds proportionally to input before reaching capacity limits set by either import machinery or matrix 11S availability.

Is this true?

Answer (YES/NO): YES